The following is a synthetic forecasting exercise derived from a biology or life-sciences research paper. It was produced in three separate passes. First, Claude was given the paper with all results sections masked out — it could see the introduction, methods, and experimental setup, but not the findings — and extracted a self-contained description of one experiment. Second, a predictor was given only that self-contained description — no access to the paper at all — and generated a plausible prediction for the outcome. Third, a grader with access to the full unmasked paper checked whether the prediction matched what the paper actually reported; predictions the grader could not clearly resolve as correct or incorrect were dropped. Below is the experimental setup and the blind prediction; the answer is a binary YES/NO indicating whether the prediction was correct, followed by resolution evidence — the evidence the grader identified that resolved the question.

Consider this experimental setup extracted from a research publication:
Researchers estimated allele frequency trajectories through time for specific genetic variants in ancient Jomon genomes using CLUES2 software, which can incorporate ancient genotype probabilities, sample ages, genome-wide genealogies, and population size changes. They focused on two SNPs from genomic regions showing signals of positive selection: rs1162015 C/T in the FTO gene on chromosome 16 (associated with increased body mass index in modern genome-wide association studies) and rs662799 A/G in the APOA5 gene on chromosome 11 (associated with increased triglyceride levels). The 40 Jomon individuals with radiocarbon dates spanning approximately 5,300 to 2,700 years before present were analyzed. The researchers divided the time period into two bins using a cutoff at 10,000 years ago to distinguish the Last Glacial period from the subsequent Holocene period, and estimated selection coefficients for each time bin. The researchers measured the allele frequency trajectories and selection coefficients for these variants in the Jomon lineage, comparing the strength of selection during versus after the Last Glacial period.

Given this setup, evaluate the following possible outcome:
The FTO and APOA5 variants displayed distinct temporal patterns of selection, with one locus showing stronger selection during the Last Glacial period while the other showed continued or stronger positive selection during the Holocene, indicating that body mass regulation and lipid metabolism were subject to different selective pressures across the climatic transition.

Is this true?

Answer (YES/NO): NO